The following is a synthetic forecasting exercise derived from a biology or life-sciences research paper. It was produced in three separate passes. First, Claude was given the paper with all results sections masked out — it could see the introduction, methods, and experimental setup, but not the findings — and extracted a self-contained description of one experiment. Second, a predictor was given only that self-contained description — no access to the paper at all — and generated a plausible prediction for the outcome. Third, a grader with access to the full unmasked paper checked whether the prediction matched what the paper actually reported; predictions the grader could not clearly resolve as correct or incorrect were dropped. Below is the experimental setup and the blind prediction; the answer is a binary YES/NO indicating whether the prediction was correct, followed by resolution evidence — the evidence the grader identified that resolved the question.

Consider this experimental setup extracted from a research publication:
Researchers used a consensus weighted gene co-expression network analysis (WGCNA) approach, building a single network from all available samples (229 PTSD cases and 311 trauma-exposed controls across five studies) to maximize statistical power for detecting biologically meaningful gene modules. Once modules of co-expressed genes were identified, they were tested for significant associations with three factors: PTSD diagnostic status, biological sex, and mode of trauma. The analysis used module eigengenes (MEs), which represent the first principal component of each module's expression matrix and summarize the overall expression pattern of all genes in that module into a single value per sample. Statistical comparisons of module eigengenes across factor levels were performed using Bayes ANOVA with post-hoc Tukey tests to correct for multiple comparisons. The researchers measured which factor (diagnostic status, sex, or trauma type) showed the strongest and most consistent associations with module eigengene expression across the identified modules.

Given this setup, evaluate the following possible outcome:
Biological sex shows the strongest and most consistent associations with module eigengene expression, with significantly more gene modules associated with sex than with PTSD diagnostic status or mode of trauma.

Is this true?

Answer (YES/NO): NO